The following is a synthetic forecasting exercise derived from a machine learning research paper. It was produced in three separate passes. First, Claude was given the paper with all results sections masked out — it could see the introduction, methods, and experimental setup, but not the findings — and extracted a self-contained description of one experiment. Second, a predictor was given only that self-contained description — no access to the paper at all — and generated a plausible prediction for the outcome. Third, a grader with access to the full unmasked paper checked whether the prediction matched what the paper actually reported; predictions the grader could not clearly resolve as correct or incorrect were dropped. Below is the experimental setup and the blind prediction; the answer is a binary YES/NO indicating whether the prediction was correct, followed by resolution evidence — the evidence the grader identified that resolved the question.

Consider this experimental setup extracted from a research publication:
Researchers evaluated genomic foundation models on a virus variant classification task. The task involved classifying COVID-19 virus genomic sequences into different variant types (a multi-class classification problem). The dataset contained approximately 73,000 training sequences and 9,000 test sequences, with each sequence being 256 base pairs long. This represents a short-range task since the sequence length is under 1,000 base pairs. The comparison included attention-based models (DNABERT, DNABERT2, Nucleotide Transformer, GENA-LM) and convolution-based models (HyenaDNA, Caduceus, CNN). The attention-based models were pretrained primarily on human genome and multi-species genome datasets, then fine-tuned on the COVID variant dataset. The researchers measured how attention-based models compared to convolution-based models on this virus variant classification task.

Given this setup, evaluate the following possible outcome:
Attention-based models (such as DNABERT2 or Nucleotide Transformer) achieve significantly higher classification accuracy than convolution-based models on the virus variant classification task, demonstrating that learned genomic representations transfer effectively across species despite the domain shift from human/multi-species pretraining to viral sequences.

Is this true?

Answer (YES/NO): NO